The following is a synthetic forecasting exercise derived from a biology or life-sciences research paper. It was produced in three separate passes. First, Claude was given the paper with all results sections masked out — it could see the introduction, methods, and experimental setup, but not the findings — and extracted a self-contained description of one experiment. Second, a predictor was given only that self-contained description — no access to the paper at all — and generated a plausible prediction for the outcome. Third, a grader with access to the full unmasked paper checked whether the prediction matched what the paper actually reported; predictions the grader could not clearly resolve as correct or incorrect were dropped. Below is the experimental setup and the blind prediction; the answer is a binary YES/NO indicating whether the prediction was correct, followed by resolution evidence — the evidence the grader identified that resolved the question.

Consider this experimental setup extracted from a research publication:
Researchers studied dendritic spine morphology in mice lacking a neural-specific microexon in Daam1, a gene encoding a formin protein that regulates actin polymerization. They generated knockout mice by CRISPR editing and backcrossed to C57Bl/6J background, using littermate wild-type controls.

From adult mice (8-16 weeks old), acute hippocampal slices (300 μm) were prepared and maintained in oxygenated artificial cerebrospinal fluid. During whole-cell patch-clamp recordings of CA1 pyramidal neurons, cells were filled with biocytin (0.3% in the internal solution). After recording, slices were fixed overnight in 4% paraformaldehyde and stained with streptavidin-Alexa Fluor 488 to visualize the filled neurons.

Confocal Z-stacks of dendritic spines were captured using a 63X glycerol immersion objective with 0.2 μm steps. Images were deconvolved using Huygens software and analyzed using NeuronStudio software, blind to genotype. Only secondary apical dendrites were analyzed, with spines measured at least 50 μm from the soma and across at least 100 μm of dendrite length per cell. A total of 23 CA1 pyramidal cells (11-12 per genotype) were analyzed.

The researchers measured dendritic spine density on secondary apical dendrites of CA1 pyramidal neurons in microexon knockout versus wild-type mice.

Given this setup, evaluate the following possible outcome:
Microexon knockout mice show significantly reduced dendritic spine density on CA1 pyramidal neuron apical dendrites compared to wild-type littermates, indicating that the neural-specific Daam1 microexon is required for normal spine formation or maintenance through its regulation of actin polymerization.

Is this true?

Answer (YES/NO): NO